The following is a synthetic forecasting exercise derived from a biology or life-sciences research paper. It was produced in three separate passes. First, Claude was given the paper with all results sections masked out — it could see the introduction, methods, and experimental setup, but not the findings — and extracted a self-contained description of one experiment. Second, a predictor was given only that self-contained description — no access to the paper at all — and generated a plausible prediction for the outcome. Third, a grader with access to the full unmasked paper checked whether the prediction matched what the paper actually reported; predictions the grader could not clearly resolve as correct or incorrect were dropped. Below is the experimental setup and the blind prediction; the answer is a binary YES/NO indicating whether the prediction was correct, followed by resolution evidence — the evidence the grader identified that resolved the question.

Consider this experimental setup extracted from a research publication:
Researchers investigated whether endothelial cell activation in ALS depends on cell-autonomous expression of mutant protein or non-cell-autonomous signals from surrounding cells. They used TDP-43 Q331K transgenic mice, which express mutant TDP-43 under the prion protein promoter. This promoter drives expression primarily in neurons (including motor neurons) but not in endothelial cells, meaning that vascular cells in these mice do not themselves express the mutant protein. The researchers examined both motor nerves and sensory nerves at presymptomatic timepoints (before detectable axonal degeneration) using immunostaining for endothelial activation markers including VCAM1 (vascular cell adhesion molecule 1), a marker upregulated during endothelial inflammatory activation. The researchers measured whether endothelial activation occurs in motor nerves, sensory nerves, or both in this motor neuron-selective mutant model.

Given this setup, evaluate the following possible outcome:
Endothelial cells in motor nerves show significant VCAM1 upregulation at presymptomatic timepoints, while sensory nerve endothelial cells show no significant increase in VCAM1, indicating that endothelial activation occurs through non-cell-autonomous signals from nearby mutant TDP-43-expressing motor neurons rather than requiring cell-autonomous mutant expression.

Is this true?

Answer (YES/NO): YES